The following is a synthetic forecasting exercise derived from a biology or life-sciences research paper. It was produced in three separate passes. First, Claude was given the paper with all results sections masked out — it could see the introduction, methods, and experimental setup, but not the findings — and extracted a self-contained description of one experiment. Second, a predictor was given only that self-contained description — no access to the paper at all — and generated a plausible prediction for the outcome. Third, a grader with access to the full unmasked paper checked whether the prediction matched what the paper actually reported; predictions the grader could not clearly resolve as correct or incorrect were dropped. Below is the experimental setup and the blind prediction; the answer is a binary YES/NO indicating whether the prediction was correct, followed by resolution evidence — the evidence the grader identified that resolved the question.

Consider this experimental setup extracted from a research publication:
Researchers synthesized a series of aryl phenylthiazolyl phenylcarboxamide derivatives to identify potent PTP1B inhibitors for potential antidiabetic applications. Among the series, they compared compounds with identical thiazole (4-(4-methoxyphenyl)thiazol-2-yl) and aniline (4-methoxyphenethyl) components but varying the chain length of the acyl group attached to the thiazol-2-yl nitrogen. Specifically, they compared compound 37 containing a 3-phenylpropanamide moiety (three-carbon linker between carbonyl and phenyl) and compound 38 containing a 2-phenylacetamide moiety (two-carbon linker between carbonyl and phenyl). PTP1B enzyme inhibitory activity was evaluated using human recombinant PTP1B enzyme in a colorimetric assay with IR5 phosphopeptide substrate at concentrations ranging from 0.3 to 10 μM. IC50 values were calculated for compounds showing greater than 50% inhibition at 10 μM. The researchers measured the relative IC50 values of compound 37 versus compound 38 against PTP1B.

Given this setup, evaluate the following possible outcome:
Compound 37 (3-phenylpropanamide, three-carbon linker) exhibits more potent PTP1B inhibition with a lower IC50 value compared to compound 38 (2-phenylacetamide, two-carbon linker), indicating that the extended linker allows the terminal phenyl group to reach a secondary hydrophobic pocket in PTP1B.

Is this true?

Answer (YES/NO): NO